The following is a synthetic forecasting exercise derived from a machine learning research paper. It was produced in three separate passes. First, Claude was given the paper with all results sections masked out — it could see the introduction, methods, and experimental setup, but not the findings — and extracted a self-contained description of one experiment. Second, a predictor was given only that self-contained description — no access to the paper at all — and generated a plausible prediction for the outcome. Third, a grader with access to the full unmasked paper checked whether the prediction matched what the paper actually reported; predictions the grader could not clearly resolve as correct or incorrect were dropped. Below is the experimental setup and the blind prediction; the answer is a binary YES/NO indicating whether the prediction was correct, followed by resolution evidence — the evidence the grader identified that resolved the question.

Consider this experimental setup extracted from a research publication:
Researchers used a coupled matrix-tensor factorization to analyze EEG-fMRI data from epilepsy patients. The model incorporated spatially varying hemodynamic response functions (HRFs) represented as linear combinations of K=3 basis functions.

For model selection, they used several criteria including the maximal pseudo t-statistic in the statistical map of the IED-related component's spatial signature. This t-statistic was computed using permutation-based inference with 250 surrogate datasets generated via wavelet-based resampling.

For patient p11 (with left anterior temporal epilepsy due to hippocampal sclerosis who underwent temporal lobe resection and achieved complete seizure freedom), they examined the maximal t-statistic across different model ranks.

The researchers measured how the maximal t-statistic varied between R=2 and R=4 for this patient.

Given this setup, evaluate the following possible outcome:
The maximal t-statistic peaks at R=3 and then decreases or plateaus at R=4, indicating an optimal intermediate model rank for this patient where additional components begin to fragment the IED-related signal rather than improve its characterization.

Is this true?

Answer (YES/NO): NO